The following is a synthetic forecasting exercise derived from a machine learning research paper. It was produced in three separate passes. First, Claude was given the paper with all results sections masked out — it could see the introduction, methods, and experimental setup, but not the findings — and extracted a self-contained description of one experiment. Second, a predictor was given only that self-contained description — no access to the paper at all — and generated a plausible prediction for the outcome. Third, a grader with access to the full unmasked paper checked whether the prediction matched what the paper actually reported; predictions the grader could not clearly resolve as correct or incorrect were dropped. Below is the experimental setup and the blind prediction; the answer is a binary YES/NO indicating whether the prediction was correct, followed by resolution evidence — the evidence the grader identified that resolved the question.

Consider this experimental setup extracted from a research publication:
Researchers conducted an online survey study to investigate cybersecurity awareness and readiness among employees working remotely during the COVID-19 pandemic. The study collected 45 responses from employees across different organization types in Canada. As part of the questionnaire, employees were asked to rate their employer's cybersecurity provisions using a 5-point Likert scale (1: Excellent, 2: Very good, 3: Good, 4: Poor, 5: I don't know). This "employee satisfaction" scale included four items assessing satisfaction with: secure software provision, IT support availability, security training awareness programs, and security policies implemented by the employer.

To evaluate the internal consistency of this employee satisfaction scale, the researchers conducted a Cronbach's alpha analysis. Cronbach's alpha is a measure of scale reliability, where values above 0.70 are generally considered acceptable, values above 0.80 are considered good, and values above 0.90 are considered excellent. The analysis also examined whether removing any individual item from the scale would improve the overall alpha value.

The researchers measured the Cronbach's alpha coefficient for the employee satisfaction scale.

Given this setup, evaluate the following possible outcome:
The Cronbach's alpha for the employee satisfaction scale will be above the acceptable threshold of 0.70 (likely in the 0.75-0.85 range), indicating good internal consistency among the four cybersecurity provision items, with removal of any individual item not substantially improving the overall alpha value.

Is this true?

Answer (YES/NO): NO